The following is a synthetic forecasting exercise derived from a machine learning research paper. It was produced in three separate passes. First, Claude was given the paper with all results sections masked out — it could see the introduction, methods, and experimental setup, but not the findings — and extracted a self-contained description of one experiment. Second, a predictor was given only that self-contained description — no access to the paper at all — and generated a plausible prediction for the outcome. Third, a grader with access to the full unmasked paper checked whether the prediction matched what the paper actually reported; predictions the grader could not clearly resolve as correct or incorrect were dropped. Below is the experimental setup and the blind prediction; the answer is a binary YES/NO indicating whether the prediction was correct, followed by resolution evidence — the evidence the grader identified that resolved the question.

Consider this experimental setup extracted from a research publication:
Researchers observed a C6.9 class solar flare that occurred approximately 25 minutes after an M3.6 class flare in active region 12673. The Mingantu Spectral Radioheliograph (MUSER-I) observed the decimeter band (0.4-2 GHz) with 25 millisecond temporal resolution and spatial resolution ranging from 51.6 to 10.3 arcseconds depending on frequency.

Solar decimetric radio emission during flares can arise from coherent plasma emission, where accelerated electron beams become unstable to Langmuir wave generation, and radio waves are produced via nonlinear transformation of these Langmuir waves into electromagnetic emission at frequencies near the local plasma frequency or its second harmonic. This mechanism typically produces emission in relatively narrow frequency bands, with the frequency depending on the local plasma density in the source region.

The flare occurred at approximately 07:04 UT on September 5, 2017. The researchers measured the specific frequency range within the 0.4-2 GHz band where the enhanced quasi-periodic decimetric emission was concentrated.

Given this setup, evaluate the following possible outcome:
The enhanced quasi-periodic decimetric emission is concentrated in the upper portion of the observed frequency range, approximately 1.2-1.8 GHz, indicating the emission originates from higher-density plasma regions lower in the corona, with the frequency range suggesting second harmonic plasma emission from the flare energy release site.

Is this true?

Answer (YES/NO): NO